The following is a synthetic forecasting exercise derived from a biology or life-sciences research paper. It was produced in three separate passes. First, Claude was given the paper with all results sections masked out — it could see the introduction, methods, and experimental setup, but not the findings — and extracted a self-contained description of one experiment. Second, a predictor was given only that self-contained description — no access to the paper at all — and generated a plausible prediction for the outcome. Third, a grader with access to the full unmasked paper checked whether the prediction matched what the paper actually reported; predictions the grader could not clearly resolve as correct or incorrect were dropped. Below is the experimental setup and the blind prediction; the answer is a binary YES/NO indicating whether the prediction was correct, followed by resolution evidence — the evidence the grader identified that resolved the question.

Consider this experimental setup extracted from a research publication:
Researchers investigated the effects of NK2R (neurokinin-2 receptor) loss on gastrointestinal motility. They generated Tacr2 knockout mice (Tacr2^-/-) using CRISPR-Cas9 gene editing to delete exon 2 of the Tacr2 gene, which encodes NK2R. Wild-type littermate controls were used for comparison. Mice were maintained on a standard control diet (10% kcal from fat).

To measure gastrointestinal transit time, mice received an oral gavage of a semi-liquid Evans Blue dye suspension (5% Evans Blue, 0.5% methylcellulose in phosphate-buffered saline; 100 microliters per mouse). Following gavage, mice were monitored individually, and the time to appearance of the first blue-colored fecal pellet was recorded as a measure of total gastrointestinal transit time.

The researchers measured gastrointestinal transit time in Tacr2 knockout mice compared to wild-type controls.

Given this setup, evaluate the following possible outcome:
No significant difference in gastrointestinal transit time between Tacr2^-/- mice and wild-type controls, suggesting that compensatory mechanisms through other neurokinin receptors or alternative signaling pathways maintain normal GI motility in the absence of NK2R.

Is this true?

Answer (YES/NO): YES